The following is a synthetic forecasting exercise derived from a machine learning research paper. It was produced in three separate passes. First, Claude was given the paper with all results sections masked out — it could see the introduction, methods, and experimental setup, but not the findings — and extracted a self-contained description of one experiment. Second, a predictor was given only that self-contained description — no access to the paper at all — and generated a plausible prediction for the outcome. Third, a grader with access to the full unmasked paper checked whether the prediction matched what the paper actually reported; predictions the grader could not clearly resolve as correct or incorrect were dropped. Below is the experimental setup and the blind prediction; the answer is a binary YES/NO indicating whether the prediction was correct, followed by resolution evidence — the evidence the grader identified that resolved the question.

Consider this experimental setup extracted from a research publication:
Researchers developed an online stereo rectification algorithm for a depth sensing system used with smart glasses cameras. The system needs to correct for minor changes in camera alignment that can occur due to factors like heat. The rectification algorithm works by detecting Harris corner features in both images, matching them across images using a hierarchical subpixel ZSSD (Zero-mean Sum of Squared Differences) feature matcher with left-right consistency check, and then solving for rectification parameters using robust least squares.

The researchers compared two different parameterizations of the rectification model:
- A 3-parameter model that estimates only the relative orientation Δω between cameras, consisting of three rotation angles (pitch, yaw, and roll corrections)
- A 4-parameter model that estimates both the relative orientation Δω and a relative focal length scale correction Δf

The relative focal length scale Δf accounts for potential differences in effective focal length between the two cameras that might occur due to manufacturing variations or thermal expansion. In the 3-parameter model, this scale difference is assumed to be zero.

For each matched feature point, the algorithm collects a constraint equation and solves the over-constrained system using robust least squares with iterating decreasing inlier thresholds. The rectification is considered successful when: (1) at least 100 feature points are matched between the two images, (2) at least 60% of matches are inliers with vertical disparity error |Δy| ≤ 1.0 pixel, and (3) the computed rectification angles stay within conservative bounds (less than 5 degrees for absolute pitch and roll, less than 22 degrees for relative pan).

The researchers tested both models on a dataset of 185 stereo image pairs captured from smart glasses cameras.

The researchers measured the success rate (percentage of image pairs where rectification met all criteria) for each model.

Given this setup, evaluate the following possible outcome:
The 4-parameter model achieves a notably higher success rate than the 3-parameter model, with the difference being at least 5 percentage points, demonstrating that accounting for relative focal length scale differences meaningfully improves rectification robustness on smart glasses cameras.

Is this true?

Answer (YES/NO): YES